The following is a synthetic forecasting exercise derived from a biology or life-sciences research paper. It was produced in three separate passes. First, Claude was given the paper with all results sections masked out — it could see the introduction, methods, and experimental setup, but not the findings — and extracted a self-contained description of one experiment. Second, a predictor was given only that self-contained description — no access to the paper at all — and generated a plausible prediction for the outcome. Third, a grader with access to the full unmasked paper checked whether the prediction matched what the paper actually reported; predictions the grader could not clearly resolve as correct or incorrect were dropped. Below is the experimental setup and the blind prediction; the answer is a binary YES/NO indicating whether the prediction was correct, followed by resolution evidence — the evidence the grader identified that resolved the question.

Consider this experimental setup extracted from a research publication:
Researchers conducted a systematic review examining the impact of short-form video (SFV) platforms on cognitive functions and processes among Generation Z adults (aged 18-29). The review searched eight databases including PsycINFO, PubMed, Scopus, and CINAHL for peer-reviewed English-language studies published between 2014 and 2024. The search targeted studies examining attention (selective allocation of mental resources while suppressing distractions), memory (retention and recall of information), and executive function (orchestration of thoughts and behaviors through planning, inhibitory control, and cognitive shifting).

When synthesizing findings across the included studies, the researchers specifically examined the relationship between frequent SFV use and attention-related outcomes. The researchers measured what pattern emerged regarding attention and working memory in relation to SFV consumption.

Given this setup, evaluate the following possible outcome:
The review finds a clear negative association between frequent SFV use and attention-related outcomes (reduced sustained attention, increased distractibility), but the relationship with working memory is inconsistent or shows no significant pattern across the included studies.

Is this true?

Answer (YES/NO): NO